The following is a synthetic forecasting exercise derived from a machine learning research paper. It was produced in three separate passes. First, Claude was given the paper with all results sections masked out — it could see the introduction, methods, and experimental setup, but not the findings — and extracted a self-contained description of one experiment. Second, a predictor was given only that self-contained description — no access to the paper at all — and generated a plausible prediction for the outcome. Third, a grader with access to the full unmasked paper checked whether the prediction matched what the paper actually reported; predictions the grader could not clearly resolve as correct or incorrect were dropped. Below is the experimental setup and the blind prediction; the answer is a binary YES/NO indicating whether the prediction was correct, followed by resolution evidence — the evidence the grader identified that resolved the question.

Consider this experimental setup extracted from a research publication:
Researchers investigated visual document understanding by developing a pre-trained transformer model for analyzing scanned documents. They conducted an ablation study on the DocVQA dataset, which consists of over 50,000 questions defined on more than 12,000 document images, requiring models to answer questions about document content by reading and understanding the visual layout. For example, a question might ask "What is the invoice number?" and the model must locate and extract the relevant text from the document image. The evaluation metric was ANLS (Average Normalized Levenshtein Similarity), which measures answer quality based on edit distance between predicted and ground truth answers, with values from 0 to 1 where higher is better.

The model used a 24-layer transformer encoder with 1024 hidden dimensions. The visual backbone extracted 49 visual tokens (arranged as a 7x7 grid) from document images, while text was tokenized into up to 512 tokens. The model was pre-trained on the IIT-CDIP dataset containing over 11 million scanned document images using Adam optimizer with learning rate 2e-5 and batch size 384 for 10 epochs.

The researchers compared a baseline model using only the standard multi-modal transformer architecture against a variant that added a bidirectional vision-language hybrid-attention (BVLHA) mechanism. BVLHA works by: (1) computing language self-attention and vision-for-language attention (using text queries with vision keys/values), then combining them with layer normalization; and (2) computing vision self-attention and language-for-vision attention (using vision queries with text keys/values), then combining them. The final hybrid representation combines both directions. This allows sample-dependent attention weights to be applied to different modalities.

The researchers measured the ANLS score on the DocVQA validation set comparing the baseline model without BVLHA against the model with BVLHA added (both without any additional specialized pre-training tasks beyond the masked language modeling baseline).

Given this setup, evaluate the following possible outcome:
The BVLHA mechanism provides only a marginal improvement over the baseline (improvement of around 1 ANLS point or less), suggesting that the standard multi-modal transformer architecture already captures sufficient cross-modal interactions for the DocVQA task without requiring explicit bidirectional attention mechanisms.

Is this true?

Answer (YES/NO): NO